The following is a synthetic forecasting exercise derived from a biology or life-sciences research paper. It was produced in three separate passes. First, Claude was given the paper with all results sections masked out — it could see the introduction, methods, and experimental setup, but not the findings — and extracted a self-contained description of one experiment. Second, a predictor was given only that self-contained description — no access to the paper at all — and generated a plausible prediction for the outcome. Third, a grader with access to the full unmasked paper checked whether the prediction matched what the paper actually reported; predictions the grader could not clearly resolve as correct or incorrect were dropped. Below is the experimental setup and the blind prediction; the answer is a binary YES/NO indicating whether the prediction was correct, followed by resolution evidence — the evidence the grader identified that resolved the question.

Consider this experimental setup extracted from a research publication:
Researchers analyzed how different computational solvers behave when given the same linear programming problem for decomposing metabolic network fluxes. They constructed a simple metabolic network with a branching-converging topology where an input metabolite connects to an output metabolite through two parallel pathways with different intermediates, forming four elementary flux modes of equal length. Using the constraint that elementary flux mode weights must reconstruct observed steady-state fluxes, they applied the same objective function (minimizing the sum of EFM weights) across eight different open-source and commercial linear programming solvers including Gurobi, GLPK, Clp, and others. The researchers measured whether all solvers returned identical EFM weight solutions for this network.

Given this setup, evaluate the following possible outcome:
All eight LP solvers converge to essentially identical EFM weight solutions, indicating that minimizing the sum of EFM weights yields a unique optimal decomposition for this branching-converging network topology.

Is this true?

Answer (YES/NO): NO